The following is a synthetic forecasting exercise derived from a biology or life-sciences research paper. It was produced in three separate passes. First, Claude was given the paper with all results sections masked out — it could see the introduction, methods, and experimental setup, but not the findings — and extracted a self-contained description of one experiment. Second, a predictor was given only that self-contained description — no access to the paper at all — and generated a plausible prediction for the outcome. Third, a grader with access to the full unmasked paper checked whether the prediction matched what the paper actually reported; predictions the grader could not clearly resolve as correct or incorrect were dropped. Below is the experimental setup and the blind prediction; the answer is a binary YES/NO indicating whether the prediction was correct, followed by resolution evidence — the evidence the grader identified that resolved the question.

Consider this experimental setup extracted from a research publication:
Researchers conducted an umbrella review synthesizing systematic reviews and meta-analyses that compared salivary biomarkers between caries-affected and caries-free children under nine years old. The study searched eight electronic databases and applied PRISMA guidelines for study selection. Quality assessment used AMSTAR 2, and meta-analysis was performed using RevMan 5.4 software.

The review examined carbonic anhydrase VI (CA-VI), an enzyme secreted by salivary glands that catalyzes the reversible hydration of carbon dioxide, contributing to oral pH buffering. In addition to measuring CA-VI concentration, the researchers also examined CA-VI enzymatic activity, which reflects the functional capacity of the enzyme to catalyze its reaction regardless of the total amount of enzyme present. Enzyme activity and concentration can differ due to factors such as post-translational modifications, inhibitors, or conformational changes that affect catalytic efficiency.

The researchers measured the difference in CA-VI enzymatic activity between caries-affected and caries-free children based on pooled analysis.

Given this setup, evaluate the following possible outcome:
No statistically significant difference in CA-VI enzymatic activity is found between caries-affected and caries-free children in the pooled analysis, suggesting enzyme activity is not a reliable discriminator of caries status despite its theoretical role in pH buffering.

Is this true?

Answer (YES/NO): NO